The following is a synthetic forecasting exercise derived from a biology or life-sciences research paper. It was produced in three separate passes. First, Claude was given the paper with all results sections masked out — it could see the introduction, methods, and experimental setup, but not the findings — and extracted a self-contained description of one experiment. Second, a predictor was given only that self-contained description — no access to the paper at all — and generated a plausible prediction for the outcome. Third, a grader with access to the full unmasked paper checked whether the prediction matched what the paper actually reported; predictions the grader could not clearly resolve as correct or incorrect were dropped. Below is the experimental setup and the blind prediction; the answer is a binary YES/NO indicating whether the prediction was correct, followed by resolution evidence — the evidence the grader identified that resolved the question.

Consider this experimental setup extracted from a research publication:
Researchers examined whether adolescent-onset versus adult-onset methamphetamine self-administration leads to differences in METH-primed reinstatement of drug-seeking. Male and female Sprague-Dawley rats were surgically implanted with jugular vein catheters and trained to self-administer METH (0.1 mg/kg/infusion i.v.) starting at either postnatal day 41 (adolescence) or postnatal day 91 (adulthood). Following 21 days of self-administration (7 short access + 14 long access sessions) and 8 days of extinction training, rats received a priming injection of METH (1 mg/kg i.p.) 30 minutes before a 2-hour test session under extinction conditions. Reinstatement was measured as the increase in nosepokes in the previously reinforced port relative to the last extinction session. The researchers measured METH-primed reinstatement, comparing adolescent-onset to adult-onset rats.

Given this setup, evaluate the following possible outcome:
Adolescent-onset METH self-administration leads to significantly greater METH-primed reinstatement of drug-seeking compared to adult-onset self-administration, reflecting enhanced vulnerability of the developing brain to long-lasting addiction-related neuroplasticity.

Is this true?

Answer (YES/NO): NO